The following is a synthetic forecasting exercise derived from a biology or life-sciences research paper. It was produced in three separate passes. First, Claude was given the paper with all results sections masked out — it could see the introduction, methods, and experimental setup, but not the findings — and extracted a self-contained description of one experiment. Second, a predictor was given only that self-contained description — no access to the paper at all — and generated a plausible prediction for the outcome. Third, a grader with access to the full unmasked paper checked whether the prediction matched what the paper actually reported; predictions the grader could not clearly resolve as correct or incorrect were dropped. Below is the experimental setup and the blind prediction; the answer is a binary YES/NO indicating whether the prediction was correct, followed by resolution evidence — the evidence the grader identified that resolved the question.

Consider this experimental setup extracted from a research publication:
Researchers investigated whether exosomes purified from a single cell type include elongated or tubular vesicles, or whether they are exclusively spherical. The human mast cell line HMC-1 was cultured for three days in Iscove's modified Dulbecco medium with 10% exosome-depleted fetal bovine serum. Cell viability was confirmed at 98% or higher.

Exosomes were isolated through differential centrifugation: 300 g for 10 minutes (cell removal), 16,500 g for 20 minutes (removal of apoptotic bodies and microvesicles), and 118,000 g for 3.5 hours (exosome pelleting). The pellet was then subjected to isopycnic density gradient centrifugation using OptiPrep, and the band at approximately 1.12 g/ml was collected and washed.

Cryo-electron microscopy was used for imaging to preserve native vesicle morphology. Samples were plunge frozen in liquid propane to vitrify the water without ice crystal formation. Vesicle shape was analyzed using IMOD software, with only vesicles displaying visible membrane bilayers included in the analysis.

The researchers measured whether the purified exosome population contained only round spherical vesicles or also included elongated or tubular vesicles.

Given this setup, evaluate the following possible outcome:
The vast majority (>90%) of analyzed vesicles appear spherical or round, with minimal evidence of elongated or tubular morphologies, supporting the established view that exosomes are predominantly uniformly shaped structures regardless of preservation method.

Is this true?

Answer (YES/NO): NO